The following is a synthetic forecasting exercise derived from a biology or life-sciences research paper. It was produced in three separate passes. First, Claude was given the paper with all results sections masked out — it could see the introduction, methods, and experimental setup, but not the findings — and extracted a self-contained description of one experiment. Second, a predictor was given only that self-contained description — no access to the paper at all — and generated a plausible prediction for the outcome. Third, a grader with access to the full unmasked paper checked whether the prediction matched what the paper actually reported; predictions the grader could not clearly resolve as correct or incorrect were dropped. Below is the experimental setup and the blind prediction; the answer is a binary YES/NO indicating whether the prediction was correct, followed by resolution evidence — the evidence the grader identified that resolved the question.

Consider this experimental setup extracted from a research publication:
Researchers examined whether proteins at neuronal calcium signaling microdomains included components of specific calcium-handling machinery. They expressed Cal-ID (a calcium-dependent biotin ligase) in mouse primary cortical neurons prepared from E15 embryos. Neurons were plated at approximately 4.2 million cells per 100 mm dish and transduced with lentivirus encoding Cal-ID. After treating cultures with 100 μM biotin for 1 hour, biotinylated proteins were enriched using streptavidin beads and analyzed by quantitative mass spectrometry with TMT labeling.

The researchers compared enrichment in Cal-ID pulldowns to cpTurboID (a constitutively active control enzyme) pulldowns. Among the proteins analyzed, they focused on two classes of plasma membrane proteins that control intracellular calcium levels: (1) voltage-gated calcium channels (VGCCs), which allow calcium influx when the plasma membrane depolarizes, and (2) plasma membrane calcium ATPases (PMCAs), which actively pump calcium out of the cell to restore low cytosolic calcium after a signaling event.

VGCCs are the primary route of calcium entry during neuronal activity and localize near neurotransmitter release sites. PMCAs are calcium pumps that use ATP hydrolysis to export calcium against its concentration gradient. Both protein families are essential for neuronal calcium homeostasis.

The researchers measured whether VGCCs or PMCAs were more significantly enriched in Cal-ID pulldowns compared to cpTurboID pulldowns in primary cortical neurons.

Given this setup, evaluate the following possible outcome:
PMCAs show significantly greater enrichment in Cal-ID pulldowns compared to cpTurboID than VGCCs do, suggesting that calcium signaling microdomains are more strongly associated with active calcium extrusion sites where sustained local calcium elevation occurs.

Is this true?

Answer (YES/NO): YES